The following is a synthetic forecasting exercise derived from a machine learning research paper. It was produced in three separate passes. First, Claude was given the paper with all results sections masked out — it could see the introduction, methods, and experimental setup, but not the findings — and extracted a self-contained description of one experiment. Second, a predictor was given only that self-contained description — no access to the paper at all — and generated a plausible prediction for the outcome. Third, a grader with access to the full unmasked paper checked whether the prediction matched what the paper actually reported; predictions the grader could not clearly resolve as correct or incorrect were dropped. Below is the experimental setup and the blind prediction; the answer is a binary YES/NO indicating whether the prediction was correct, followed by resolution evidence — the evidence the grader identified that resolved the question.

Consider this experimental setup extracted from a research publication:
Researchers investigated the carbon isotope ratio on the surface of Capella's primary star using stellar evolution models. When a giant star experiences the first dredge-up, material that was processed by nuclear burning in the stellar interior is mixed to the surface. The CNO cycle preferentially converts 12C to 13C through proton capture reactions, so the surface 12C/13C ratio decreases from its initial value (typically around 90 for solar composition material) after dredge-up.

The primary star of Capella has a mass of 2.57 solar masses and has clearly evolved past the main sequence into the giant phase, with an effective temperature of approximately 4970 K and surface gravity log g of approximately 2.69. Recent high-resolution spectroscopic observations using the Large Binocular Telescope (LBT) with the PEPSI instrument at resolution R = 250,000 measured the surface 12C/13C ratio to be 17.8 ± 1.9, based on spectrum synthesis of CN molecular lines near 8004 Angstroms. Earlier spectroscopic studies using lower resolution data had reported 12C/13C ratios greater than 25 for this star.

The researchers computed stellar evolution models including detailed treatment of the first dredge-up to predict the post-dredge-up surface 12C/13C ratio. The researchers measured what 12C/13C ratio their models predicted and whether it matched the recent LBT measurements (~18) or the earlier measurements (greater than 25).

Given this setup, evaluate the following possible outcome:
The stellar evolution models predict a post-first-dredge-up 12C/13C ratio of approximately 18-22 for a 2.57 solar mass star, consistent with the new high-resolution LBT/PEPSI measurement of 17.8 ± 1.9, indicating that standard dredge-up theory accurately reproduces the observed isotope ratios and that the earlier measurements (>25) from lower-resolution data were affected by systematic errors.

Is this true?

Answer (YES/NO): YES